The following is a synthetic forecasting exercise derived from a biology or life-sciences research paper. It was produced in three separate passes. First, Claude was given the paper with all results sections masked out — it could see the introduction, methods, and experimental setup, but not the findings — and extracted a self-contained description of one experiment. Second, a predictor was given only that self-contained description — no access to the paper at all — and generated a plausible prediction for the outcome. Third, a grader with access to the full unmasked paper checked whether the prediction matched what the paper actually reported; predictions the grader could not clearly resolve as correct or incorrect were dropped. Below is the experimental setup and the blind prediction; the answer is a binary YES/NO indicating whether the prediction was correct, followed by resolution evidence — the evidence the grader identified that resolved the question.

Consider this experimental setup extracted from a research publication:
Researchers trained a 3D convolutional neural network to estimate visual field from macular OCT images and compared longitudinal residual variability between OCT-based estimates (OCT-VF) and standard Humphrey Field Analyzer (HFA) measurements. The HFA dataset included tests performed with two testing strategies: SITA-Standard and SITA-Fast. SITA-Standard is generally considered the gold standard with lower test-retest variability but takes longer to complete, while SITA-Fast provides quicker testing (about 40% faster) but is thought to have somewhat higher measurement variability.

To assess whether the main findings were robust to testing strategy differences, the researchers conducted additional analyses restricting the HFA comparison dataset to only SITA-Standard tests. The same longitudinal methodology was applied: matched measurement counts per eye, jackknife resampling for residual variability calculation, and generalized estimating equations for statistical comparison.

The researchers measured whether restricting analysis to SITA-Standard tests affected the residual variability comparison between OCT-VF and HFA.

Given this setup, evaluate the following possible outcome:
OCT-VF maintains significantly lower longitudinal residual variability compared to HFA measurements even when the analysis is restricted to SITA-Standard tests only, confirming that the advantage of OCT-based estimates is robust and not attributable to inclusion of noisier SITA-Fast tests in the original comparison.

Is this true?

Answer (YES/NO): YES